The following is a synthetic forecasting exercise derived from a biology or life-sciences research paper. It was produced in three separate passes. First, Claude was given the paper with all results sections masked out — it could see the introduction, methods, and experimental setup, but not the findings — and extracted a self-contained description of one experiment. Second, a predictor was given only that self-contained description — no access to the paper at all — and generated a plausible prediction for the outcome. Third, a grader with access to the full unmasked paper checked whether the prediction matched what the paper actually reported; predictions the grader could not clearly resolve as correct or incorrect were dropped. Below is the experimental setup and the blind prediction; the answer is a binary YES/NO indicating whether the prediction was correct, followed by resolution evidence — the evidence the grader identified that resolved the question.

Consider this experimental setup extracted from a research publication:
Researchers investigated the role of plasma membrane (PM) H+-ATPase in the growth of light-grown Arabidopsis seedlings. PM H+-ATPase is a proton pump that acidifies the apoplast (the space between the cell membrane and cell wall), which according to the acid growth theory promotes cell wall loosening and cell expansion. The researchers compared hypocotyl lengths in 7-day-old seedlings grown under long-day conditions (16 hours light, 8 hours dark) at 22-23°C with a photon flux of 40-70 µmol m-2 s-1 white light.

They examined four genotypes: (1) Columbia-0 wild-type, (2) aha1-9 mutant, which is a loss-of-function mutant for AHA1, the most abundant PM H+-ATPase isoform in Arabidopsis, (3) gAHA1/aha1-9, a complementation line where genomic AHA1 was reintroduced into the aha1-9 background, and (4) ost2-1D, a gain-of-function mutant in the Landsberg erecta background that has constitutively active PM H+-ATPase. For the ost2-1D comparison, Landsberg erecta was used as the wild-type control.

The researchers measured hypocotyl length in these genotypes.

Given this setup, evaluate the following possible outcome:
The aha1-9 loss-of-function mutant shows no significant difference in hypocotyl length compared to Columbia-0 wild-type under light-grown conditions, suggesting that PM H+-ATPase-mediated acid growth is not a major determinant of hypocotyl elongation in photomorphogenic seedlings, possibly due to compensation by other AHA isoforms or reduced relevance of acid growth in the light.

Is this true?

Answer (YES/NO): NO